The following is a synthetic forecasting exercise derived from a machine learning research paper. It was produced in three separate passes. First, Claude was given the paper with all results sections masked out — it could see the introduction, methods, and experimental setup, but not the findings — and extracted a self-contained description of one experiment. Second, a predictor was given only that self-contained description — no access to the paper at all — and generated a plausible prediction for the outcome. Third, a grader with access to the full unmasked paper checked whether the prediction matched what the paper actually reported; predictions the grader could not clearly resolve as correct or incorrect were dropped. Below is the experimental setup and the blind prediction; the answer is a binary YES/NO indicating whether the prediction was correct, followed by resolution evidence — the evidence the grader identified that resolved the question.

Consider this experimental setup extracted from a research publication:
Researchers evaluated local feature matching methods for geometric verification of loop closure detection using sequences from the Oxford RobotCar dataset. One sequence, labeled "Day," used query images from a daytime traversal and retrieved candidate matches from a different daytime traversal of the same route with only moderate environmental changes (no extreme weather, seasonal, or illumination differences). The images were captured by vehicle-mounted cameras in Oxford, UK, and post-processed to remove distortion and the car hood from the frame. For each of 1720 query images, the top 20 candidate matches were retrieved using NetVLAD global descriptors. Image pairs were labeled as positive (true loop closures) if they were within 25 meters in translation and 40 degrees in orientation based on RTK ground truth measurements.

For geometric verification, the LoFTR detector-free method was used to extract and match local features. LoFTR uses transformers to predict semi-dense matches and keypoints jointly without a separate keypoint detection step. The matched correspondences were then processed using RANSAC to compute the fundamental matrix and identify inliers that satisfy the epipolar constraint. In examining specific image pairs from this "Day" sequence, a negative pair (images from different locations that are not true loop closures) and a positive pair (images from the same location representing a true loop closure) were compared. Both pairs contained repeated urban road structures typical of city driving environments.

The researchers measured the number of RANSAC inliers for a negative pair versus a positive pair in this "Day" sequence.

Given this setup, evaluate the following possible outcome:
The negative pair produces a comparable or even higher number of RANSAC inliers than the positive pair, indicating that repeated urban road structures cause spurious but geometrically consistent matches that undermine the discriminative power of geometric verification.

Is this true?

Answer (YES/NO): YES